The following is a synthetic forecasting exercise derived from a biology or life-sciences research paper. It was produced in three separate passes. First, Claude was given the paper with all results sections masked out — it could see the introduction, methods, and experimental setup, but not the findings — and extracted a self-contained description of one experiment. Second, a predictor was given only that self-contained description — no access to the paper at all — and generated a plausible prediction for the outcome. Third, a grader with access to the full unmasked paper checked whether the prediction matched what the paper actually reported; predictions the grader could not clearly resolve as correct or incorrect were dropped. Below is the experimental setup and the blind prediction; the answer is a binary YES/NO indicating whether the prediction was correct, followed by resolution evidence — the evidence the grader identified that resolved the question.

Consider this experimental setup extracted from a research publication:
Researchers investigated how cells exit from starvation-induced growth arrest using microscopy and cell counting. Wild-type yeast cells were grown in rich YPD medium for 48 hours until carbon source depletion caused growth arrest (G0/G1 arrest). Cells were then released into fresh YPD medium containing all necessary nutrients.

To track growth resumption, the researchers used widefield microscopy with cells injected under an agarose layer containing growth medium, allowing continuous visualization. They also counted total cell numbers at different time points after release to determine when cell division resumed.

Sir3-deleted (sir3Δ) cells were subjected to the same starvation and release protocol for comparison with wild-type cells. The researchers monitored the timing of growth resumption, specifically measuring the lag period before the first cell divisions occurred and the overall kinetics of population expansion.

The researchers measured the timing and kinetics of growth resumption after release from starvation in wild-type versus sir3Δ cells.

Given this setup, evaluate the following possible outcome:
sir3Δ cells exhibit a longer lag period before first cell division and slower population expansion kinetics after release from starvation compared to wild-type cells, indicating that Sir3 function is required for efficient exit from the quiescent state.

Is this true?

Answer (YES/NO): NO